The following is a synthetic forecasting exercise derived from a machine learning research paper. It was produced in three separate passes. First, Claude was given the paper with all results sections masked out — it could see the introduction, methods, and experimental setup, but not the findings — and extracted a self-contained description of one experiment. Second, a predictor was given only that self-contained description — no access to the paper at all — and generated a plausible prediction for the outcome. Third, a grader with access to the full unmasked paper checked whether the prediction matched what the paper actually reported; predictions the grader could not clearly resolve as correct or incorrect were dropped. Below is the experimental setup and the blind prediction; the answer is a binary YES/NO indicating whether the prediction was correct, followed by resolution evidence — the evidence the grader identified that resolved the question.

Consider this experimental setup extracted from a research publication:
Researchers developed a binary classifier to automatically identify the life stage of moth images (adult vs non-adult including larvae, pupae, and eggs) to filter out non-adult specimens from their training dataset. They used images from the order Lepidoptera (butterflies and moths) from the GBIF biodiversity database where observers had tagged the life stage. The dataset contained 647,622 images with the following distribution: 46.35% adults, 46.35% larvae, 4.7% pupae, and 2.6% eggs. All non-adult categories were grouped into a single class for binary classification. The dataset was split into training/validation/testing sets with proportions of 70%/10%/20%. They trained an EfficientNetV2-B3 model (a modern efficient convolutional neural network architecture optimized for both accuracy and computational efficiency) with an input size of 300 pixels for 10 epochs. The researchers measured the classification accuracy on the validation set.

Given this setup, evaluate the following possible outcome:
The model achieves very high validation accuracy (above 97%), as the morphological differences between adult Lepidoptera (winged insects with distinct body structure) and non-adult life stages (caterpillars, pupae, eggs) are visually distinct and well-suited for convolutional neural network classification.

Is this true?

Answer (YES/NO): YES